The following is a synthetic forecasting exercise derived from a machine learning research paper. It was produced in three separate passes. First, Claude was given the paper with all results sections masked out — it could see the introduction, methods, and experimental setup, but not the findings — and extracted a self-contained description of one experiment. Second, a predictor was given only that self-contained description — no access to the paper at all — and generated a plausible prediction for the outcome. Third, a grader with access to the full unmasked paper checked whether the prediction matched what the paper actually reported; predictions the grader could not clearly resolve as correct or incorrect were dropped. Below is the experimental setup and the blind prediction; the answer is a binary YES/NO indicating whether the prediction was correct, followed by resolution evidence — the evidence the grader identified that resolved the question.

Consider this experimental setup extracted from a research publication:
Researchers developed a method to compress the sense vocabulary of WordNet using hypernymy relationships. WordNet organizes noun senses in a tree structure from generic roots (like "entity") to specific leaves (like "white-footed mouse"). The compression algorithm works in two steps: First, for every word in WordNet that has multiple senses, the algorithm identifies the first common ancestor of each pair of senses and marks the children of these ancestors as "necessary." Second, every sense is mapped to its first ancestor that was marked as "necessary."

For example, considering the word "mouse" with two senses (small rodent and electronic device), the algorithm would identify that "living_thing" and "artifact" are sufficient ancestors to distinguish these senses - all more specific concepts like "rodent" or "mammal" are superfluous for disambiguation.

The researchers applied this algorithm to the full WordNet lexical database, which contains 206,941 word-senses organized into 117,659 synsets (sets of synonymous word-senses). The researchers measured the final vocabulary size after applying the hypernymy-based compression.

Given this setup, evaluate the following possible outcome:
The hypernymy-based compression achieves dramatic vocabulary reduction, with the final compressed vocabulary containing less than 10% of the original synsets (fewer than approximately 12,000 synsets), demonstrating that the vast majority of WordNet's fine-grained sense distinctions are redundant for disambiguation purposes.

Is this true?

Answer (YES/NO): NO